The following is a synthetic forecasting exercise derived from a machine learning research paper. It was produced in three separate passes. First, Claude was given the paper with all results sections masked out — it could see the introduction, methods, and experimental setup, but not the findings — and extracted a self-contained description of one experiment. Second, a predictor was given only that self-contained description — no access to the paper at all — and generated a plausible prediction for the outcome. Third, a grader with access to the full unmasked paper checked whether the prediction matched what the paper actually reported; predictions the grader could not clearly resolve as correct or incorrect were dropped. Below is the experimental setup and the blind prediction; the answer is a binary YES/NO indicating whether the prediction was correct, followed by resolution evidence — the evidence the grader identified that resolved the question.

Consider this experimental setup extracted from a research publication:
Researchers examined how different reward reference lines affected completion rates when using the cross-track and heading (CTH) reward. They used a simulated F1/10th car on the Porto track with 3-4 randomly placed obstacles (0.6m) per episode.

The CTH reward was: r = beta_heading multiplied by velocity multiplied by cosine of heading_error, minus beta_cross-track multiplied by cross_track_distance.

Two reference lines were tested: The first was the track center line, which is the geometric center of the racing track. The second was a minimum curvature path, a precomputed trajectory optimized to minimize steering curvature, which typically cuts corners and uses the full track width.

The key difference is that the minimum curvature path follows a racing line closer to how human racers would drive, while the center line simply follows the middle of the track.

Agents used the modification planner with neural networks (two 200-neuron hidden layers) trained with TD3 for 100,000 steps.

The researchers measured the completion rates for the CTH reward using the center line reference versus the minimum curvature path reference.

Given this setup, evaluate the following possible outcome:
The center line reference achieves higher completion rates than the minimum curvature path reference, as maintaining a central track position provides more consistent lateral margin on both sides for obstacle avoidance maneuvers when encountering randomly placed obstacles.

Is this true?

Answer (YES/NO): YES